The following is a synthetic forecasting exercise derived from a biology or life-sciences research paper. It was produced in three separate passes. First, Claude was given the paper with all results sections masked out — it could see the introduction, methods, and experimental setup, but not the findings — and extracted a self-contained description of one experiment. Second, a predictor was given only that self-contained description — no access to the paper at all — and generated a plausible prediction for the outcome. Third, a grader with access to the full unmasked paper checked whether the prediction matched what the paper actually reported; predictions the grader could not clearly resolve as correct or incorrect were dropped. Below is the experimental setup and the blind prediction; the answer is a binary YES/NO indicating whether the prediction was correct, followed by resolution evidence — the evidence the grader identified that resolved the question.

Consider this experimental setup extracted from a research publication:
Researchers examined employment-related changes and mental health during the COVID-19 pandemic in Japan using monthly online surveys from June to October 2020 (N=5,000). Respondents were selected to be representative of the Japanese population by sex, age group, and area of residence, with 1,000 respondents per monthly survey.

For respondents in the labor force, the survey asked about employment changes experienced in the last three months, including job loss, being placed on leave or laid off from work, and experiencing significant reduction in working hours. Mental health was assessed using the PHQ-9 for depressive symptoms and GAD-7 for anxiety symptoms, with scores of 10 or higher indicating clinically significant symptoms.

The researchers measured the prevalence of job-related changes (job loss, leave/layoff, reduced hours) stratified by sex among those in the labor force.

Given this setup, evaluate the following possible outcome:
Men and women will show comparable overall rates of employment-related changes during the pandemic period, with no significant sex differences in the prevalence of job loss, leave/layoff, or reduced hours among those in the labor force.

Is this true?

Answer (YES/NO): NO